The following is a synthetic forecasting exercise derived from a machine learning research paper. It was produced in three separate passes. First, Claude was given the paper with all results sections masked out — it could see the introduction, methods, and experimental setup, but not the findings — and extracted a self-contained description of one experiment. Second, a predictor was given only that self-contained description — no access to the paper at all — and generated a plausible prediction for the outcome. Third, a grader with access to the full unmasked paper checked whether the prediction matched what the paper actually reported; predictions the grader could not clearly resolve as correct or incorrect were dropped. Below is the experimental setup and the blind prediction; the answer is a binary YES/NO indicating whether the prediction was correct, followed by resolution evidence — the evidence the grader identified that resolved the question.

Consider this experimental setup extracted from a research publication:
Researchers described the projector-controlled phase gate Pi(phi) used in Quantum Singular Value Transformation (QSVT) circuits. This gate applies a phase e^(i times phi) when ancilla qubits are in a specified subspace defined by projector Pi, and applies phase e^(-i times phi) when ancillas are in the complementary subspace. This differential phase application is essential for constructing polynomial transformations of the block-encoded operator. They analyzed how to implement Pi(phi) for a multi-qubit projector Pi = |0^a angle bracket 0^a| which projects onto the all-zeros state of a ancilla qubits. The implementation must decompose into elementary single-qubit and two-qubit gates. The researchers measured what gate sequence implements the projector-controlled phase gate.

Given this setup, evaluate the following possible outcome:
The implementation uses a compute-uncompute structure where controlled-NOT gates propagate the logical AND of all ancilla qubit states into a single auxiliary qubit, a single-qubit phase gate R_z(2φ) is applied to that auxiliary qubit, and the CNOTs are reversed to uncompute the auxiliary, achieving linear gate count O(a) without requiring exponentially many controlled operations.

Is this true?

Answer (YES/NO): NO